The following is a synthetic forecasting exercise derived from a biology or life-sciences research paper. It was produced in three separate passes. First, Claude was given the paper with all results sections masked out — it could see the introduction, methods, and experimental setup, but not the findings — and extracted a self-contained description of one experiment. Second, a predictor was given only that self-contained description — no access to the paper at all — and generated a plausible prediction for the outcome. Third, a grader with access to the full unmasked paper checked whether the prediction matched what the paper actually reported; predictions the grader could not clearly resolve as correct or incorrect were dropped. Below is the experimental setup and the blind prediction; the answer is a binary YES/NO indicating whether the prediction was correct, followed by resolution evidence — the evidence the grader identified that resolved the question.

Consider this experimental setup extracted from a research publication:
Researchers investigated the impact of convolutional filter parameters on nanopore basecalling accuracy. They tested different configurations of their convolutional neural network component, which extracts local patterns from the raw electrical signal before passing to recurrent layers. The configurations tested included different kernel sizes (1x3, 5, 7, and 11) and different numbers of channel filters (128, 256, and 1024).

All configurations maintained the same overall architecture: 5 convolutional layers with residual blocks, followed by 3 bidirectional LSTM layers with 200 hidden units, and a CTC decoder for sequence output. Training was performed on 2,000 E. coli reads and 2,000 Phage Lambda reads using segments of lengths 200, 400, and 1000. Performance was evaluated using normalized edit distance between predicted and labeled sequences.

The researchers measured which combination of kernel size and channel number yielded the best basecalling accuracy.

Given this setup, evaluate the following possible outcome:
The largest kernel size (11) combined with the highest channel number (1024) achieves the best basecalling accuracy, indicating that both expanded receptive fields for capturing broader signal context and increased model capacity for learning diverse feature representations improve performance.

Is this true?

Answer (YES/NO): NO